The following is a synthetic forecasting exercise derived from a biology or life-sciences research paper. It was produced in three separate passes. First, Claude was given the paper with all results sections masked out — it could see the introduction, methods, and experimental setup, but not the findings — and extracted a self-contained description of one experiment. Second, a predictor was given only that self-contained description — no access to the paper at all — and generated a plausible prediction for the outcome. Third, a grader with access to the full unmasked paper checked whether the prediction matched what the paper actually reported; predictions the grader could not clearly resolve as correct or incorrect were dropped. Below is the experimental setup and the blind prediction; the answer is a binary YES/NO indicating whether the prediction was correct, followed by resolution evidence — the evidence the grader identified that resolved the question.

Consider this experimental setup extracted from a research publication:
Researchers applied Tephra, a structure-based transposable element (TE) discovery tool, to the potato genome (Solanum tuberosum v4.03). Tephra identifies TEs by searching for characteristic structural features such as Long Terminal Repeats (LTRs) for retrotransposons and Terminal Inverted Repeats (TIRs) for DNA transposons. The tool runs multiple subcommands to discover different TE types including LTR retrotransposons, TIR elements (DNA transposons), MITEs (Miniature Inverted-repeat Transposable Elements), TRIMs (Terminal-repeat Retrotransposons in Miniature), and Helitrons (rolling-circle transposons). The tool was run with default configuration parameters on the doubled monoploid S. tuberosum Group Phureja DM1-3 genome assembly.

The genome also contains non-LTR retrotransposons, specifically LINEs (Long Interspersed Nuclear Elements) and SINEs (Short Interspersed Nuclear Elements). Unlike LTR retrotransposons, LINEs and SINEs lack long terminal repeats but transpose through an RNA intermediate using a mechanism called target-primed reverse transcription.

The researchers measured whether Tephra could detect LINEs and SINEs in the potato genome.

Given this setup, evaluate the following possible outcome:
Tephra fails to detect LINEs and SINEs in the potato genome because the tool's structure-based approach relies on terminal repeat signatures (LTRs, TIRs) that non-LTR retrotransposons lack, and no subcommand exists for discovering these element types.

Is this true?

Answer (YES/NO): YES